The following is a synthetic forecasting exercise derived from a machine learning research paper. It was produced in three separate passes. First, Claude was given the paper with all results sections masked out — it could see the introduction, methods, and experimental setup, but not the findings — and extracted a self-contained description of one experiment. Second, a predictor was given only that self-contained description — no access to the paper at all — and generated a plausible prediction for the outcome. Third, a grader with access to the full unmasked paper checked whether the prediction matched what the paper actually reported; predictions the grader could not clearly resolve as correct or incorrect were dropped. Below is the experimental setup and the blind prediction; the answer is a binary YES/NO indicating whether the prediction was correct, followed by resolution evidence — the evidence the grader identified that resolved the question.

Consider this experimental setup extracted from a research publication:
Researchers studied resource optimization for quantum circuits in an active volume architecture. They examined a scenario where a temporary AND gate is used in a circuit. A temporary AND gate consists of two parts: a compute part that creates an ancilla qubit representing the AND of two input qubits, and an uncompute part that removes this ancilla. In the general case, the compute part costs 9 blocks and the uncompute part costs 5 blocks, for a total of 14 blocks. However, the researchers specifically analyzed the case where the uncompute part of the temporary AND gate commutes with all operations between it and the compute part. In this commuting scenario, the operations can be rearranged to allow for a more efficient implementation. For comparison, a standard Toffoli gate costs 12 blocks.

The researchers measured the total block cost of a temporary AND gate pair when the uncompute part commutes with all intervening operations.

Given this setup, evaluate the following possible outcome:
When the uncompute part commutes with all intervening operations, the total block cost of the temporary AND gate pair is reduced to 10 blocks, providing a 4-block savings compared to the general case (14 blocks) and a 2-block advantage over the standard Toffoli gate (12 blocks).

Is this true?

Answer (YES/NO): NO